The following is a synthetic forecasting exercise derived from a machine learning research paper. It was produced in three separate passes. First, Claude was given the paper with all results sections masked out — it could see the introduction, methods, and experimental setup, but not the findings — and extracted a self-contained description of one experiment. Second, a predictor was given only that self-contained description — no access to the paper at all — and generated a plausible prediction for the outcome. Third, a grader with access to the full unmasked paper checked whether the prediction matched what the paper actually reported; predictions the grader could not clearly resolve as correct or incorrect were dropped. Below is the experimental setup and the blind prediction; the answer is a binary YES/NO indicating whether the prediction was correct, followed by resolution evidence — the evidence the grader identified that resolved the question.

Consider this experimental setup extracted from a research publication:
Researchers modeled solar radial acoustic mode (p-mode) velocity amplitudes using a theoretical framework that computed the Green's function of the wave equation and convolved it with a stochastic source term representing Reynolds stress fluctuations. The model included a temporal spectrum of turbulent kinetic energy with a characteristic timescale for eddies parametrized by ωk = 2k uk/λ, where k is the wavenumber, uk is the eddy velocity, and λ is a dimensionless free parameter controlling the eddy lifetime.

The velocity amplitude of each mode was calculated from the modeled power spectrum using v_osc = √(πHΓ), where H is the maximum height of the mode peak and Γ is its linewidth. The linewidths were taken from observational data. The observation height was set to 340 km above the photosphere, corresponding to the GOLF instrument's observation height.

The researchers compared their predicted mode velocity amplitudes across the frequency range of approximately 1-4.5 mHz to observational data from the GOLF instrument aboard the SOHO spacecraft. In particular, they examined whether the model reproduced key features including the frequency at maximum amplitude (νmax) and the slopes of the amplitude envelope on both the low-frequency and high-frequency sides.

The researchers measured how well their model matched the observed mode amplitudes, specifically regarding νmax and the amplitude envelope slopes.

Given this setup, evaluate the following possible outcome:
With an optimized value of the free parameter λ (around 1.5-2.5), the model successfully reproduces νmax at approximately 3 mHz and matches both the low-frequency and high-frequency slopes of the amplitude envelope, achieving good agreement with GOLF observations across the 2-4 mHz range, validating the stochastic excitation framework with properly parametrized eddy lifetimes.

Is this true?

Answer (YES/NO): NO